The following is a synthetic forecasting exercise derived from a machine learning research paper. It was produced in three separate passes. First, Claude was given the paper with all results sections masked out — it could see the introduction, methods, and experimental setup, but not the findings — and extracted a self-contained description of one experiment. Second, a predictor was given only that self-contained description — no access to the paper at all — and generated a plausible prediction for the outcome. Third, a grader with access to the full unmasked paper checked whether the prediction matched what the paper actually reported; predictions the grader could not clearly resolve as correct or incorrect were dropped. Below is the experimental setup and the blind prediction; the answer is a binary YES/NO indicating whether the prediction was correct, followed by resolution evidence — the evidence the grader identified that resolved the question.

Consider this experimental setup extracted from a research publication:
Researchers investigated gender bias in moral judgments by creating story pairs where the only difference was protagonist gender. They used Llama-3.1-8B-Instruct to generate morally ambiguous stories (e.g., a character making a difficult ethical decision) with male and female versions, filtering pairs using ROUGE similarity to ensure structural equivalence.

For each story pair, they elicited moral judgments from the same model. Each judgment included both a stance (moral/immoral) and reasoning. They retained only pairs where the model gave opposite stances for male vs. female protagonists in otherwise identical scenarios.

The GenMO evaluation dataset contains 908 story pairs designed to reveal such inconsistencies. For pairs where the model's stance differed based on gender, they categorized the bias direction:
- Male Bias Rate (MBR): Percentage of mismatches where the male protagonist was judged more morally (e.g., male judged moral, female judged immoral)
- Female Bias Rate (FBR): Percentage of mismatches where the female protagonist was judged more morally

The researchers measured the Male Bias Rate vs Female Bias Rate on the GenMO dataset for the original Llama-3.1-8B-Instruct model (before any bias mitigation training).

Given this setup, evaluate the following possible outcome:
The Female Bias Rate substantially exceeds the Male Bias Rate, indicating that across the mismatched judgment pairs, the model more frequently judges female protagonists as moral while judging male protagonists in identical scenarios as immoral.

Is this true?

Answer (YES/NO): YES